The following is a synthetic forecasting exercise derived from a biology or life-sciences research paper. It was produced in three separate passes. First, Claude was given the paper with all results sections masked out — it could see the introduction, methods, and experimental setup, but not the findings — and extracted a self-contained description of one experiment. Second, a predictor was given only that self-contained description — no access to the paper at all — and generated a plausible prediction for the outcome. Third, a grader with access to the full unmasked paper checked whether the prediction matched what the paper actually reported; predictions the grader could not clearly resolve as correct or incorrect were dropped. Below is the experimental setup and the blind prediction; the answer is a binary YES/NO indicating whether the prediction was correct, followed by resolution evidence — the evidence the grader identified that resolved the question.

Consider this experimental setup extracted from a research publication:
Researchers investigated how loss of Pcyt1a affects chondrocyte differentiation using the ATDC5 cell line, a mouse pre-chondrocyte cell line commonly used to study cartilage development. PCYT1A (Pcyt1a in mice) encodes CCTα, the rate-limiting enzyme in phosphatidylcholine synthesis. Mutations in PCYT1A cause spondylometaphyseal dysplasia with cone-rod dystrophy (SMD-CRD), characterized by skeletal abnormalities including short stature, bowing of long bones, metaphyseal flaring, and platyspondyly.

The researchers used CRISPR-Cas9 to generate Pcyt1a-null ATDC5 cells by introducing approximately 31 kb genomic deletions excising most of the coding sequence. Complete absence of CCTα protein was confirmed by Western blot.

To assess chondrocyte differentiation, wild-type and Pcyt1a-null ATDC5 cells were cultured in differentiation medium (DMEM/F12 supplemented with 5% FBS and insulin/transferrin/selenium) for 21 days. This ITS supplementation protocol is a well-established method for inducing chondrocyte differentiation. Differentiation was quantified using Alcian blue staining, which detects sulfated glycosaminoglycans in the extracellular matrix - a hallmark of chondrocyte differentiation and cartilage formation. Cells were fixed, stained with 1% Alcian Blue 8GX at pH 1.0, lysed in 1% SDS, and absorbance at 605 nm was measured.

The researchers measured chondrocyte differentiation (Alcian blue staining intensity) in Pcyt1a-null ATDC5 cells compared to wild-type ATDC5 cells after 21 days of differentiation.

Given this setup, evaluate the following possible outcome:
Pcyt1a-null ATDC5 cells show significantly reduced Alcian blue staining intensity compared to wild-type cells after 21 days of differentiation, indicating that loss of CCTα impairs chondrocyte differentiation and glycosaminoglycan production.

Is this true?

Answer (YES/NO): NO